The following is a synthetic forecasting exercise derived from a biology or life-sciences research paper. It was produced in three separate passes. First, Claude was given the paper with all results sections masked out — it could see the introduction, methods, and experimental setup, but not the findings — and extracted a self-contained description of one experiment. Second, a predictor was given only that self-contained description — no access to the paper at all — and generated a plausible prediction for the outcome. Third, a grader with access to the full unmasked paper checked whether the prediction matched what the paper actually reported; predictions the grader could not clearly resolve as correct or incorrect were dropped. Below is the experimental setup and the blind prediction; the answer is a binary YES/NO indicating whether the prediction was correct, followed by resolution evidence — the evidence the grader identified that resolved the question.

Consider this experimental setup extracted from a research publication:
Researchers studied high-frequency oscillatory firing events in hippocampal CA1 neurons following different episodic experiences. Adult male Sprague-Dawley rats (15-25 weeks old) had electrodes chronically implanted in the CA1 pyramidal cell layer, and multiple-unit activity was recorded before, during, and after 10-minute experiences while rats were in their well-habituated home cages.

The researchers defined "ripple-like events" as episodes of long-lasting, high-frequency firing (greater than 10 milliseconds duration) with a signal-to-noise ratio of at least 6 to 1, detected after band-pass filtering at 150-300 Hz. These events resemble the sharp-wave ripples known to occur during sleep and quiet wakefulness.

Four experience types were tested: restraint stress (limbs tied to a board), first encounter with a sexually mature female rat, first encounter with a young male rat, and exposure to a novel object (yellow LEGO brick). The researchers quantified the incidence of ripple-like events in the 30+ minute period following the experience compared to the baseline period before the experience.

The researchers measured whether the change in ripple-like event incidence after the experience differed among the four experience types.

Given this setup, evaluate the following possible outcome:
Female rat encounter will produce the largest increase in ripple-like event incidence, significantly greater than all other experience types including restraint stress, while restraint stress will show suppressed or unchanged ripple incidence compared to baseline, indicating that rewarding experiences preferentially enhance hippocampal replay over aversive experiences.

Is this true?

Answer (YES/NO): NO